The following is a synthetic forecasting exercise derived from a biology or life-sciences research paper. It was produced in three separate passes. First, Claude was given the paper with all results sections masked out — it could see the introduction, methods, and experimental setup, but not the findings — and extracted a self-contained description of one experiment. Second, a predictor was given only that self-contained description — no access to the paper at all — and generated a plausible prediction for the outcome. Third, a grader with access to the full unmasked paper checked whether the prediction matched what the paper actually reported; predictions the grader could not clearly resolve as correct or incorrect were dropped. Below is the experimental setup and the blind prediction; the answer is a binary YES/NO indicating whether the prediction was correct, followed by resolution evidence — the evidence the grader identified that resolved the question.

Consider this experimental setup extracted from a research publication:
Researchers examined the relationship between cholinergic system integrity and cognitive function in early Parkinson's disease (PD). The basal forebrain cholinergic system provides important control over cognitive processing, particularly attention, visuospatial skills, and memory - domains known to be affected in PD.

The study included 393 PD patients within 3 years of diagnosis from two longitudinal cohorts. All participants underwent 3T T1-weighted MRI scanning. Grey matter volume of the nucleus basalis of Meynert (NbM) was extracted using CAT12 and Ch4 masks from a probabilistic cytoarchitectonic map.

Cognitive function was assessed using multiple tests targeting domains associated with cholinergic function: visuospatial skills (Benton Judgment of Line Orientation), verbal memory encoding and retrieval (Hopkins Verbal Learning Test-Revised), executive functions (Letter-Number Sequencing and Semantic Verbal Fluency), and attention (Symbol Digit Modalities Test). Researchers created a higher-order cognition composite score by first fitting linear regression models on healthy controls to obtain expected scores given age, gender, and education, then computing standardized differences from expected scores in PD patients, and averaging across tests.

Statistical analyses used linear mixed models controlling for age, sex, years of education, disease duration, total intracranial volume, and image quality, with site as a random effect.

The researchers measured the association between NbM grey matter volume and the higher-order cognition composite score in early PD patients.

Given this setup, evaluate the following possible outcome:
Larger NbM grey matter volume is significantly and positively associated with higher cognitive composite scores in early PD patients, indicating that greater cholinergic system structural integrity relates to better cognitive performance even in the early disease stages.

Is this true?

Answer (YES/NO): YES